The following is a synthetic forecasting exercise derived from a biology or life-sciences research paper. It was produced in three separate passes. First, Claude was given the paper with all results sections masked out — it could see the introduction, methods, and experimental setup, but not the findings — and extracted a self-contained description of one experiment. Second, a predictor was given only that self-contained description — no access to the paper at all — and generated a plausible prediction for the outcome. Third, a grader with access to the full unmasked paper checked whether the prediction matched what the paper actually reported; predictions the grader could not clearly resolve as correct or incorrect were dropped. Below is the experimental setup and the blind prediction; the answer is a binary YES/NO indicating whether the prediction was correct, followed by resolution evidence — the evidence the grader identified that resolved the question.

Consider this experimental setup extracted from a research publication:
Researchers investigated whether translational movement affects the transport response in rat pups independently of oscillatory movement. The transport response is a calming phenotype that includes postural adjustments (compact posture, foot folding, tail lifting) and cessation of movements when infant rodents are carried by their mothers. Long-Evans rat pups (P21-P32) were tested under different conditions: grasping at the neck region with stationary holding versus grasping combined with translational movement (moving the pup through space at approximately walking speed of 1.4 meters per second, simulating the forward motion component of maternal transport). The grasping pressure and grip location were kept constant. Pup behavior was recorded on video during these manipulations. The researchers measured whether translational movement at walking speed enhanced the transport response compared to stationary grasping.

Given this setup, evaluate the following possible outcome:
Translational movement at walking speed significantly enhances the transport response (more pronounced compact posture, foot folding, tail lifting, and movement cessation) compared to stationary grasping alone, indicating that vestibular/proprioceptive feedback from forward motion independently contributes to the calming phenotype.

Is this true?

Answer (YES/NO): NO